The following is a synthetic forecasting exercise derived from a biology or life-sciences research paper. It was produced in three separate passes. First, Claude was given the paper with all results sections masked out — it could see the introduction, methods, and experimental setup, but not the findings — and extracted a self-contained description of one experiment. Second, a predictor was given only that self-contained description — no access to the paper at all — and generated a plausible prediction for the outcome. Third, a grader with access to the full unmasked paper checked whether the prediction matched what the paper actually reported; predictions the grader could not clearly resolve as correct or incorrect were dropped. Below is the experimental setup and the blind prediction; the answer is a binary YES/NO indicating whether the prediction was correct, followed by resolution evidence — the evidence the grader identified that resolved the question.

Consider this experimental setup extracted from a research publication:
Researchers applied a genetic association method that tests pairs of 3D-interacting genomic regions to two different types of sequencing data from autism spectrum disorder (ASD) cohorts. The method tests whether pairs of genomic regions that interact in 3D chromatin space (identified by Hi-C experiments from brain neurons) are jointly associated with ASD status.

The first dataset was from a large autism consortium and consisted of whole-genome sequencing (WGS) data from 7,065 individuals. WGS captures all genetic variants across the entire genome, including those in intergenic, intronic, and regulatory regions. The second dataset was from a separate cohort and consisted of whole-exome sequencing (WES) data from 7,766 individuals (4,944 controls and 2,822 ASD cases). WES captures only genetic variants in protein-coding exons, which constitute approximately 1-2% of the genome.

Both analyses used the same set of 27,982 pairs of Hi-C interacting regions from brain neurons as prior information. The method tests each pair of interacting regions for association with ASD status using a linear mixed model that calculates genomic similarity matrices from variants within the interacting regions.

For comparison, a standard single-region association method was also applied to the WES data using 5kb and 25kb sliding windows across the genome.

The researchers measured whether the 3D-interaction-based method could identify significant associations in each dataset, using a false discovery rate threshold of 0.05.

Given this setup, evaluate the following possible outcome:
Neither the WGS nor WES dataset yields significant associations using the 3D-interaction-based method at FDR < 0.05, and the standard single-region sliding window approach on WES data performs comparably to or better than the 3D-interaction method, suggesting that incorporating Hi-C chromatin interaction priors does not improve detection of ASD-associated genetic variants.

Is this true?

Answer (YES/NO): NO